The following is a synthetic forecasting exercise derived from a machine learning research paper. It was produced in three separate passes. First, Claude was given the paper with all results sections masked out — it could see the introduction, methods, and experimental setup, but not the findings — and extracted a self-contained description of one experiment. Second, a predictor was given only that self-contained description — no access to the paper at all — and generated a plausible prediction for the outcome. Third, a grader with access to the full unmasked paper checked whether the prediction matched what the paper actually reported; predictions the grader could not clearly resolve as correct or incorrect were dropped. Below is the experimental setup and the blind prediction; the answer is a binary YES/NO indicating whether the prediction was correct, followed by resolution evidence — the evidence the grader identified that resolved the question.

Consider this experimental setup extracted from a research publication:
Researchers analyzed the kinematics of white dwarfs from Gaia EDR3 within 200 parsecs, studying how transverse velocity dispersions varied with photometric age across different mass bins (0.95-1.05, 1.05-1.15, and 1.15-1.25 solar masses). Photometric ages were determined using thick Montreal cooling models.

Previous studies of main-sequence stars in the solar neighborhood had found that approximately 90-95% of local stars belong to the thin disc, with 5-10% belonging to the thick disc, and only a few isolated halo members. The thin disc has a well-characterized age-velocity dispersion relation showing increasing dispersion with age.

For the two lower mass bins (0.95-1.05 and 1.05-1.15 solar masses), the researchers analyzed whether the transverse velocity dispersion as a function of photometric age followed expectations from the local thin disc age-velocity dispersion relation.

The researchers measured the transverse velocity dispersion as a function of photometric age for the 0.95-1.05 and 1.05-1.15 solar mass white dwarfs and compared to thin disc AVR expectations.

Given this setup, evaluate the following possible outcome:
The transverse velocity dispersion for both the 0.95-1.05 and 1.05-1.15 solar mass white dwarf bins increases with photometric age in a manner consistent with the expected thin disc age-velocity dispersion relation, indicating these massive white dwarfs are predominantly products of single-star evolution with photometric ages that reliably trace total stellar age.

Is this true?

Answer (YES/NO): NO